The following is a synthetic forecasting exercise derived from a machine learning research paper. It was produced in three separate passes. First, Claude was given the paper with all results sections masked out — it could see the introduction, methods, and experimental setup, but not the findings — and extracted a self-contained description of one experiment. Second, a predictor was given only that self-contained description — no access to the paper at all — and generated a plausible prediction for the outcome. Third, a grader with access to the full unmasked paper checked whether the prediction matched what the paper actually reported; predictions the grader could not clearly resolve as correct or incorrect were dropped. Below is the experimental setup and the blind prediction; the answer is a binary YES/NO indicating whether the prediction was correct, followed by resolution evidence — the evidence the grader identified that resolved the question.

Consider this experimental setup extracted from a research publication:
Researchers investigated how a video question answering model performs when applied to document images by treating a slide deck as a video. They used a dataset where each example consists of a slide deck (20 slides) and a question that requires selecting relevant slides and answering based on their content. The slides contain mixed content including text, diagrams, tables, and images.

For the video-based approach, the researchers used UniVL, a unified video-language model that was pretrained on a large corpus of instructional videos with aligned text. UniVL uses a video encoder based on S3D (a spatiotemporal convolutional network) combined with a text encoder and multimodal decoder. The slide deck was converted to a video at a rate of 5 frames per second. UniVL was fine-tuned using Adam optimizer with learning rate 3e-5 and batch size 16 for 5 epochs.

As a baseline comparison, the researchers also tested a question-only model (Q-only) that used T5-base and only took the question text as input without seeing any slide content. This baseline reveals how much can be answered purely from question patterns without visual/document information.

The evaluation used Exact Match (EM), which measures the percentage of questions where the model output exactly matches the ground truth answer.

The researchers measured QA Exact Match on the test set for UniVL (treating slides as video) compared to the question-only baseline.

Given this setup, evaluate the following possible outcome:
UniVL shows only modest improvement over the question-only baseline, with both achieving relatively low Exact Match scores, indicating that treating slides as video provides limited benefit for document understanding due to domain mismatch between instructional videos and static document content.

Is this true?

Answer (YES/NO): NO